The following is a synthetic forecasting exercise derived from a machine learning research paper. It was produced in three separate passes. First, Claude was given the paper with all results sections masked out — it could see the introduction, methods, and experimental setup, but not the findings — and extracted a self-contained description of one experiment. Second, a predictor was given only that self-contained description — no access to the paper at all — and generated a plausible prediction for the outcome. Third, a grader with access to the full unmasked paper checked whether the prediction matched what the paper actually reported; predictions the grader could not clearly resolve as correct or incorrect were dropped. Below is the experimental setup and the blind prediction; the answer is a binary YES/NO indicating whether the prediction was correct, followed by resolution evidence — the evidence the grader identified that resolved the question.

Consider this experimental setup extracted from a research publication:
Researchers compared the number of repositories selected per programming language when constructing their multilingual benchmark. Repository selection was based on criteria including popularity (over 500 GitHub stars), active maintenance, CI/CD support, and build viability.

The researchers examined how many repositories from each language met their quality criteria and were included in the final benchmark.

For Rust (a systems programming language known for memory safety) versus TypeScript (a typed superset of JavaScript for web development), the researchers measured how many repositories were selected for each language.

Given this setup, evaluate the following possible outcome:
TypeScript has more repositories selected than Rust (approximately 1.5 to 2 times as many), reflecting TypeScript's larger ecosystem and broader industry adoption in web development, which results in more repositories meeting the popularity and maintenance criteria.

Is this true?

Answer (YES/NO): NO